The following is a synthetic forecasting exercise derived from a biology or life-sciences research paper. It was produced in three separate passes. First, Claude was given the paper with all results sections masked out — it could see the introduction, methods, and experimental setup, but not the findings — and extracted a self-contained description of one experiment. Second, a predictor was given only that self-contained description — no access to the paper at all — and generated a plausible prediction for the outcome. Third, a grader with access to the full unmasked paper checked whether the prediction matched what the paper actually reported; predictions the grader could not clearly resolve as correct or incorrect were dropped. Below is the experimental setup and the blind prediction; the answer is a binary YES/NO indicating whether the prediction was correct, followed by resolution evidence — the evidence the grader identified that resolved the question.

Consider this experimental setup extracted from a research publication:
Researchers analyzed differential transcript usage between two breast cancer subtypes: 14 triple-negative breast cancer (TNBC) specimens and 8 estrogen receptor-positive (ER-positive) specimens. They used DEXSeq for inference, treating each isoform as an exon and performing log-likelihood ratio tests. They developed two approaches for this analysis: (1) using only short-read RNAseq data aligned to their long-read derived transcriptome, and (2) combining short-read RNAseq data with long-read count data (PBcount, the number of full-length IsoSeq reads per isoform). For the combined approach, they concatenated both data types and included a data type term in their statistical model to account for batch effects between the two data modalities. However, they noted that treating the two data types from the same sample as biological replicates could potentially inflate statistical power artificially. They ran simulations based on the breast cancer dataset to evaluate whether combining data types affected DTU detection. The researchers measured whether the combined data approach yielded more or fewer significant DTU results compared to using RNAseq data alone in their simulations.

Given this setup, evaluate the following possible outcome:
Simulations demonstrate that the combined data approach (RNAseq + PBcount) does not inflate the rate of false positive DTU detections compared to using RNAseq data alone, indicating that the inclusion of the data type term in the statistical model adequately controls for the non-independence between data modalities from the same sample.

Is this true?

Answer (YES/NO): YES